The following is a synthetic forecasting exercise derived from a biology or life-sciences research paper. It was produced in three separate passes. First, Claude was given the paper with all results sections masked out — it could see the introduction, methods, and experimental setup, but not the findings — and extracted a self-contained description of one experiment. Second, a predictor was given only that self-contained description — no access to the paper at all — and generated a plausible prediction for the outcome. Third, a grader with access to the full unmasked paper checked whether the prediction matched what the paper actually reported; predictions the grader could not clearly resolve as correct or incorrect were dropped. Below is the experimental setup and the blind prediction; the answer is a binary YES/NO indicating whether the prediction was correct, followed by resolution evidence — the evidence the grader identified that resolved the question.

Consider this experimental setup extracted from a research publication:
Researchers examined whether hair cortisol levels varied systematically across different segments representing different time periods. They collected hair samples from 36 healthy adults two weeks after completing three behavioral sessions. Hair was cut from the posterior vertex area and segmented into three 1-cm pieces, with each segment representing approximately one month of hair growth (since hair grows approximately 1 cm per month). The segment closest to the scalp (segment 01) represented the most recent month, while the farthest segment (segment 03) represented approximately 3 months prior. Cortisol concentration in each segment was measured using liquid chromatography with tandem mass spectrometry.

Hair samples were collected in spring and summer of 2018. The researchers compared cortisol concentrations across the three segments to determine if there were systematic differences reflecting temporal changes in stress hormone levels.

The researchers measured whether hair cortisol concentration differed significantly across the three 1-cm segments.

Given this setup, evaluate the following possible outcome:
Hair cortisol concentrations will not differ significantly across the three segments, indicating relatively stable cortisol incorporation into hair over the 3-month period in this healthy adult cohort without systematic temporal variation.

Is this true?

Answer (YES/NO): YES